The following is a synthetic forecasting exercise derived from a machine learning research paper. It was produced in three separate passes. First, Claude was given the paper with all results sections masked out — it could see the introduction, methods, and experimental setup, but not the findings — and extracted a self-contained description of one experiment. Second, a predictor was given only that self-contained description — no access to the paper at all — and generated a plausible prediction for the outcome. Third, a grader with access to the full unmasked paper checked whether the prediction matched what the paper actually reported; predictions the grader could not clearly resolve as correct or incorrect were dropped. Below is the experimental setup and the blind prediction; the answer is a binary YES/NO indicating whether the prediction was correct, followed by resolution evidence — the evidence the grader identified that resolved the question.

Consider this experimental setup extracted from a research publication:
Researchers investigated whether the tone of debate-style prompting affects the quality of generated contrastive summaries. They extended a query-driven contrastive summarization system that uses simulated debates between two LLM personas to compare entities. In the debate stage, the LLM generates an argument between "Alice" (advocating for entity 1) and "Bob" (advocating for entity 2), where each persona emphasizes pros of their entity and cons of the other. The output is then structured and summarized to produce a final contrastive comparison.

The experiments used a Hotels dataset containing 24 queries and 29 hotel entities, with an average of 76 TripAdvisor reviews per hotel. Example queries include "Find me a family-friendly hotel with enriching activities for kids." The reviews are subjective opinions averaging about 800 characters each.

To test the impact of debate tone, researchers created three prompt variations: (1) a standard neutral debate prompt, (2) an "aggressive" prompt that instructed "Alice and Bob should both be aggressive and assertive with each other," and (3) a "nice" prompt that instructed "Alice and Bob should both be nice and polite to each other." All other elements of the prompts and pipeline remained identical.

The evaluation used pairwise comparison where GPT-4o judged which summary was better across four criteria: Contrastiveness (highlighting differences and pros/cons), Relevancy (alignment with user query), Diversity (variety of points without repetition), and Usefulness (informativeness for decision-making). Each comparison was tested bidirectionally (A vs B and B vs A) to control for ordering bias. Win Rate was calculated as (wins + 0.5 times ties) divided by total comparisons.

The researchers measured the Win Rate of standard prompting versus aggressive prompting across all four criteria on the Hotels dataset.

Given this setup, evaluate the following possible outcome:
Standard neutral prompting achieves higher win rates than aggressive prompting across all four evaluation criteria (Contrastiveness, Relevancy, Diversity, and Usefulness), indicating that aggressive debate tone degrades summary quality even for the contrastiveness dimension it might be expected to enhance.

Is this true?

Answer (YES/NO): NO